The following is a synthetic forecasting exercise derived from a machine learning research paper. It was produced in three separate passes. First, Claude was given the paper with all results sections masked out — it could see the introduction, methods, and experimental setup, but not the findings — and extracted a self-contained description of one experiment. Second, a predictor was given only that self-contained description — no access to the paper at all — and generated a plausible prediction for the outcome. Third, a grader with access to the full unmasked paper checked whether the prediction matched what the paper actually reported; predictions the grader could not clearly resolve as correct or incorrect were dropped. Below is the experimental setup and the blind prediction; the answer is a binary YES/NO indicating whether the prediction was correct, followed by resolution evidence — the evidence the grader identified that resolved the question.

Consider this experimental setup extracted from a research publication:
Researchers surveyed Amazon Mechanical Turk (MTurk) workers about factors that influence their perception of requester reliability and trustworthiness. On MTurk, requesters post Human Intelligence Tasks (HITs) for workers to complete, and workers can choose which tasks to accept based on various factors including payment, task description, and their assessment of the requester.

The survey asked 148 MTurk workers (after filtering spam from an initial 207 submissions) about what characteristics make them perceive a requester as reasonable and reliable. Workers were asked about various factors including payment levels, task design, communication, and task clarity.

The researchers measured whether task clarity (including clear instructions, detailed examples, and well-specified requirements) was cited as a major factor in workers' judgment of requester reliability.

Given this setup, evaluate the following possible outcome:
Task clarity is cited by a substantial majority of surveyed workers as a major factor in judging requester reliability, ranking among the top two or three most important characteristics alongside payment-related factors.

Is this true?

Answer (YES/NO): YES